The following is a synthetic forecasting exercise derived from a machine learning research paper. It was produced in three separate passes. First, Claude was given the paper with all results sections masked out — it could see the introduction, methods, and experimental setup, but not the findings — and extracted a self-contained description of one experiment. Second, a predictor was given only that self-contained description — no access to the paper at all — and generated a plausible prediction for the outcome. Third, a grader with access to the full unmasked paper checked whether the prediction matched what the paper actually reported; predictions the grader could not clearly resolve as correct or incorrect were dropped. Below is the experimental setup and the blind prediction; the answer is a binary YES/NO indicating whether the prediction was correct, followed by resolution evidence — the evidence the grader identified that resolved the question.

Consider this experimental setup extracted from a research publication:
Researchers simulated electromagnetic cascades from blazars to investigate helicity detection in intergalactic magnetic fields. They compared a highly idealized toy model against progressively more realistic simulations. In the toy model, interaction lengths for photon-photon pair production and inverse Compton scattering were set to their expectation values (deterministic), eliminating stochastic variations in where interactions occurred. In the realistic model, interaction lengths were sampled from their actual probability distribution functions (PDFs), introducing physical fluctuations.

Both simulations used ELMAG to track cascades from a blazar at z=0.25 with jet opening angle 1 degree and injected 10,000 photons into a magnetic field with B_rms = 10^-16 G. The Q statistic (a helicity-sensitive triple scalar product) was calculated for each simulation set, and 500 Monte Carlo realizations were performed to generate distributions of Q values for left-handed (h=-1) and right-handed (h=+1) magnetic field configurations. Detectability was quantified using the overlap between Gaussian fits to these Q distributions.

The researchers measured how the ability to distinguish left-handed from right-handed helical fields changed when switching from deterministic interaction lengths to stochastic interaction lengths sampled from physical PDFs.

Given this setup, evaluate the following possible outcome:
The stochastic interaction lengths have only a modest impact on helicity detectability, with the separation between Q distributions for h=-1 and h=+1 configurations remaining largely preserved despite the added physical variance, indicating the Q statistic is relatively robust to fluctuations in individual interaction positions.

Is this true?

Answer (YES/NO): NO